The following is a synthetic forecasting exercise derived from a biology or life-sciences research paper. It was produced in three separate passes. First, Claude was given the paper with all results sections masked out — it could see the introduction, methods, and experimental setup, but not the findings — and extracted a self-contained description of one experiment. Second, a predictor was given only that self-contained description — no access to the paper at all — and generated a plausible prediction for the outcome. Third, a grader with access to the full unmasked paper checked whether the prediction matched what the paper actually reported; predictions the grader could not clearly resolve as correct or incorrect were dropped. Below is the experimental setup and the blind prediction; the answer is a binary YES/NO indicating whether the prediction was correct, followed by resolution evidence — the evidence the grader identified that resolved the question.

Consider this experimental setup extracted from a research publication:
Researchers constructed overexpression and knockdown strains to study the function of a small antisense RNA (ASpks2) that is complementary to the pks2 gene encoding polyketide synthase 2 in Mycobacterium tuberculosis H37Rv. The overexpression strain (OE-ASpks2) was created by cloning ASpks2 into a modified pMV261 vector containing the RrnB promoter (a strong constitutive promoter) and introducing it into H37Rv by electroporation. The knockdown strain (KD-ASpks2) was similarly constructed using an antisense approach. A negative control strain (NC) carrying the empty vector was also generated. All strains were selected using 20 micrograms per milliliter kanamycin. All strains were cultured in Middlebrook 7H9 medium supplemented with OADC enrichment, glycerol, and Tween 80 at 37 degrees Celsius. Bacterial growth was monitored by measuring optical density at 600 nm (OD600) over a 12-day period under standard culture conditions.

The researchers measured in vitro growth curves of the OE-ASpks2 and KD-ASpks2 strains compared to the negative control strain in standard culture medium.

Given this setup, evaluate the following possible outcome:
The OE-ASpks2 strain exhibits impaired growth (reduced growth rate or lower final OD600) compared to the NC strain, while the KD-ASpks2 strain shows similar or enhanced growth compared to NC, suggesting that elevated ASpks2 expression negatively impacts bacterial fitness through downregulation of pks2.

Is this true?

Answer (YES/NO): NO